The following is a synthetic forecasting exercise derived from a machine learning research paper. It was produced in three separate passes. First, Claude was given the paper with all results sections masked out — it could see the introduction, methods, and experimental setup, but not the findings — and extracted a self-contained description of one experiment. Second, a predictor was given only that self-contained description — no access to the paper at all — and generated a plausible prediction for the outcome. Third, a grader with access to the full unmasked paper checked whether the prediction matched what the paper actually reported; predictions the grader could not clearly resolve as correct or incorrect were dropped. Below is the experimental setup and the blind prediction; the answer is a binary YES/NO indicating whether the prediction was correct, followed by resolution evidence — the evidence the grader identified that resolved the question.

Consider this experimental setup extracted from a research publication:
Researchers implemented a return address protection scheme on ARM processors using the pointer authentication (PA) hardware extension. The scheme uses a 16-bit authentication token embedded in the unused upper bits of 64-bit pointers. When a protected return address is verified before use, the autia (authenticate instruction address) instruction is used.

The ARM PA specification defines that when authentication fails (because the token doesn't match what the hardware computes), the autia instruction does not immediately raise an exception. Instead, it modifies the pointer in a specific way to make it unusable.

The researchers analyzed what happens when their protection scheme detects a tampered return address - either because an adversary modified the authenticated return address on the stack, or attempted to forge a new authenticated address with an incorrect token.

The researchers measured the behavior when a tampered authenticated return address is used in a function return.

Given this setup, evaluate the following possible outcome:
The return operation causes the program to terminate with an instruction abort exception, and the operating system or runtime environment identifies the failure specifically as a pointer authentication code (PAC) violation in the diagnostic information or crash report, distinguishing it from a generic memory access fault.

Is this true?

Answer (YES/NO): NO